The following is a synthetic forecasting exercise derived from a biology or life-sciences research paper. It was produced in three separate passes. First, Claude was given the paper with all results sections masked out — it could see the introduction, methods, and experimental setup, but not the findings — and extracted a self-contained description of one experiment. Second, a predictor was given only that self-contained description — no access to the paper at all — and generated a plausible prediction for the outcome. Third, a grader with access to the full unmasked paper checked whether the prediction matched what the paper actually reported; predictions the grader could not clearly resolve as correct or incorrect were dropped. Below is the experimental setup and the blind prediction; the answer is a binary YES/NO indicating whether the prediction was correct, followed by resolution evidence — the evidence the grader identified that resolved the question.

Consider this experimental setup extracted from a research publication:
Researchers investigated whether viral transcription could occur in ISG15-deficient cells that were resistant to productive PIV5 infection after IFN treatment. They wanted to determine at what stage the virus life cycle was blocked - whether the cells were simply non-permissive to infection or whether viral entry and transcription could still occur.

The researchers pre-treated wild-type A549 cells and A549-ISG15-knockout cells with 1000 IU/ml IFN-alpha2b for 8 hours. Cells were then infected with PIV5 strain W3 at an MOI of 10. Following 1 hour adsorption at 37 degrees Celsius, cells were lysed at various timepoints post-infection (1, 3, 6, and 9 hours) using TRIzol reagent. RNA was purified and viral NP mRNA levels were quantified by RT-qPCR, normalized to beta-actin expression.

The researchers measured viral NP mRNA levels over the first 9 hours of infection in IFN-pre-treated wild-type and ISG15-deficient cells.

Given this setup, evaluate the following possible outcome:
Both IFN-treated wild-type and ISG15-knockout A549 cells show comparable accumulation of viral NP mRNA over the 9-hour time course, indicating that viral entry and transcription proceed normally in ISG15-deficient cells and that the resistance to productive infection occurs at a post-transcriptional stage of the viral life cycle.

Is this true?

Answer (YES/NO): NO